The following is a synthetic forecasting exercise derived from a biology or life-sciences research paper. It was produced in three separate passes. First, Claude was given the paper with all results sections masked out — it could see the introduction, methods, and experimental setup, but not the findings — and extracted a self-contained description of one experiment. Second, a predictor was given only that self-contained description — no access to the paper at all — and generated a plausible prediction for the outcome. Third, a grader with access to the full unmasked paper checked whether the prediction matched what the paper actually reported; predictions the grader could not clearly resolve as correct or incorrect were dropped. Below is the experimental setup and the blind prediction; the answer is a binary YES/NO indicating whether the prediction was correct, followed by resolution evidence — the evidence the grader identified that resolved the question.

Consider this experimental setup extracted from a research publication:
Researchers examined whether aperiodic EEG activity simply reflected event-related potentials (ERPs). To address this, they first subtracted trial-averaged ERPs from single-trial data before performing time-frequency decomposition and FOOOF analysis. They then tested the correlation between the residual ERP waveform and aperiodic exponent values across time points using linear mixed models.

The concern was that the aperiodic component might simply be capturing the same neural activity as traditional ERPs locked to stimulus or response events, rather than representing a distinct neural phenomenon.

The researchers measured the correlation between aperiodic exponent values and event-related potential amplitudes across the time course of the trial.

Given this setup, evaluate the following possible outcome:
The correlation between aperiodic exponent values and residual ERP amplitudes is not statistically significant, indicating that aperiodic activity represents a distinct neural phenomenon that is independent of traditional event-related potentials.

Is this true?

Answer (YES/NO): NO